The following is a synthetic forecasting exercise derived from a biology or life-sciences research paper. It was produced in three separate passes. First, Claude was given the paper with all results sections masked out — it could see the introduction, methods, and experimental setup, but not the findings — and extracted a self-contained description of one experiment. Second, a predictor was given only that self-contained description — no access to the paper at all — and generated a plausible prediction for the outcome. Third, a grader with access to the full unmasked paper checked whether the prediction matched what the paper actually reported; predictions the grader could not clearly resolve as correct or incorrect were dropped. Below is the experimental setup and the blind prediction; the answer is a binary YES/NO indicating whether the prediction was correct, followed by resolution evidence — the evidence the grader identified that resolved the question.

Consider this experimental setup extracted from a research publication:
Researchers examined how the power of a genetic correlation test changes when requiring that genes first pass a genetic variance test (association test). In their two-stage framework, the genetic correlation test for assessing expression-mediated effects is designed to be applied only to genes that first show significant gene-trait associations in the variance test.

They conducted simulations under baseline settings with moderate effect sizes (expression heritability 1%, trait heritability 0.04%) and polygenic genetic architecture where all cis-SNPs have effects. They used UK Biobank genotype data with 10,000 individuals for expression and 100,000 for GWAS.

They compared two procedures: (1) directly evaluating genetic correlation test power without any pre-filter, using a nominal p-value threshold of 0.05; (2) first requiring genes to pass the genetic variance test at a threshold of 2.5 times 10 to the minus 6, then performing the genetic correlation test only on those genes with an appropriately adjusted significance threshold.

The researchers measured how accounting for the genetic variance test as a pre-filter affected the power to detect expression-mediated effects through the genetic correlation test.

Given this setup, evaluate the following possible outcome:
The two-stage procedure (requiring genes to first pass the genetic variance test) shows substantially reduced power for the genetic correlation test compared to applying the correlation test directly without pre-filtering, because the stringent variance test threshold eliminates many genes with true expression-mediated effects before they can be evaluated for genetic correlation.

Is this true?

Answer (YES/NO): NO